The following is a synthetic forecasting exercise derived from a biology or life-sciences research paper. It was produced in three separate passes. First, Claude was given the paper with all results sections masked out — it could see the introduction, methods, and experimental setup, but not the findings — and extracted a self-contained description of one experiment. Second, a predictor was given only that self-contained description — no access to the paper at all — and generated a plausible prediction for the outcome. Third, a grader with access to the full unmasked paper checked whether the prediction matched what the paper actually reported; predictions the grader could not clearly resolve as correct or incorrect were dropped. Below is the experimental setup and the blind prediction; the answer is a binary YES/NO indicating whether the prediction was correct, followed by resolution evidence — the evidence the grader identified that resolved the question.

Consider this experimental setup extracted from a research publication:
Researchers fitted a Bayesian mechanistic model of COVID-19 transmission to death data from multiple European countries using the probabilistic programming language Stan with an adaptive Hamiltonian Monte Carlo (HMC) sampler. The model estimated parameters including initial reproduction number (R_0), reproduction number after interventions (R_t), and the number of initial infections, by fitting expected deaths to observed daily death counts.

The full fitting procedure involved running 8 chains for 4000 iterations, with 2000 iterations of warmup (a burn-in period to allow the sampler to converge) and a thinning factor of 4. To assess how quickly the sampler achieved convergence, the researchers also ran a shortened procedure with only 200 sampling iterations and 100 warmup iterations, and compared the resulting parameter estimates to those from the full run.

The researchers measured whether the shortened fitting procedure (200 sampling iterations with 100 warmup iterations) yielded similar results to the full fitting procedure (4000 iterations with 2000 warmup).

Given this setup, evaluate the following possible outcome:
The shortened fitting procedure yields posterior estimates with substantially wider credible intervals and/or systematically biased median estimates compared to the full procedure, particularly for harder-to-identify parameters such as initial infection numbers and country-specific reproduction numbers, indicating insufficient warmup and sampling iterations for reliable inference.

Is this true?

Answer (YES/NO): NO